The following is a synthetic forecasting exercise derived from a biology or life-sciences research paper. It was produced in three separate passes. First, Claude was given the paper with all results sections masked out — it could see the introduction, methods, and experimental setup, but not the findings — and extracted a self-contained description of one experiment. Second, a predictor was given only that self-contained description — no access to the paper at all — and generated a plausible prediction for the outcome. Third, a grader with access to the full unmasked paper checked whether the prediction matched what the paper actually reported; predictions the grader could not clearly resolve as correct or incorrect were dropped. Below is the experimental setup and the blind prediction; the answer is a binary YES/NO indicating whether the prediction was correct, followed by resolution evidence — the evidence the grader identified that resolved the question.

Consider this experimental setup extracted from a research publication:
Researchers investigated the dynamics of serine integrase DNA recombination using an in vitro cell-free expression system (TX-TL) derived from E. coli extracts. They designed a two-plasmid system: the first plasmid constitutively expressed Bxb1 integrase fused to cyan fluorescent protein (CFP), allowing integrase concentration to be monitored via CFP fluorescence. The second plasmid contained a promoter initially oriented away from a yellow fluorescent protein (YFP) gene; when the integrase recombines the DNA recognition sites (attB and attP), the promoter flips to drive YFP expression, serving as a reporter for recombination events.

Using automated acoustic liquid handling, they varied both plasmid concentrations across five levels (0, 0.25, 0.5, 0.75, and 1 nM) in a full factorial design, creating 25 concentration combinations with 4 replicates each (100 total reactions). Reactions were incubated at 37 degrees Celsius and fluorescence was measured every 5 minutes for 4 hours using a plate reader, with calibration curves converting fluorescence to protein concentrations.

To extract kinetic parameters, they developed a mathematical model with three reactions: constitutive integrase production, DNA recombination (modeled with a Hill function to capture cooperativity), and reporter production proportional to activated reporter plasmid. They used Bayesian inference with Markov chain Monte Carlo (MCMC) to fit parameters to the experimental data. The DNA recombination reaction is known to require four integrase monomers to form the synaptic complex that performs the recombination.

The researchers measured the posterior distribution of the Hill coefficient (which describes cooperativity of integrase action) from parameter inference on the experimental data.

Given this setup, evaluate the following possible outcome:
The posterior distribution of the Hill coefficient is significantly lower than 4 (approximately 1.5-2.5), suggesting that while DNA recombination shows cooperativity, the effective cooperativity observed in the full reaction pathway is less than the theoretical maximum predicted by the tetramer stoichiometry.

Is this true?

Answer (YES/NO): NO